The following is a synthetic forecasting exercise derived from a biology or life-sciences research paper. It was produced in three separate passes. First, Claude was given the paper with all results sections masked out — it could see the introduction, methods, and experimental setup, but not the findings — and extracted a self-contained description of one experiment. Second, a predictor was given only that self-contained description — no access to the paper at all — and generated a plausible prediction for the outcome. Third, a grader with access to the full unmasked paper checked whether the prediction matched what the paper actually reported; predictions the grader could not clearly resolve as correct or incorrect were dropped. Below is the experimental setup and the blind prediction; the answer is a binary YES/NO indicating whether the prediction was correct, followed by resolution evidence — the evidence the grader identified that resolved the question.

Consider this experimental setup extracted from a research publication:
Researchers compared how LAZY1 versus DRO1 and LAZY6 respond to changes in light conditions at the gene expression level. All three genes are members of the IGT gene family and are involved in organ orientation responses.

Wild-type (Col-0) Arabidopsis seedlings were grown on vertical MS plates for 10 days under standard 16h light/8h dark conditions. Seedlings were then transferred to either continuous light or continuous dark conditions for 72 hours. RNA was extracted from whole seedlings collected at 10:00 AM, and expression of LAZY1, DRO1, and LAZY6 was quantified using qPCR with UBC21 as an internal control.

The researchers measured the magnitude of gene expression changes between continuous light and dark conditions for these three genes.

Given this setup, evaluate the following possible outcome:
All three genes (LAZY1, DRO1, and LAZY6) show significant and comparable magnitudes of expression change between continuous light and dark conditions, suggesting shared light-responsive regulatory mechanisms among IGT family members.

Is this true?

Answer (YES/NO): NO